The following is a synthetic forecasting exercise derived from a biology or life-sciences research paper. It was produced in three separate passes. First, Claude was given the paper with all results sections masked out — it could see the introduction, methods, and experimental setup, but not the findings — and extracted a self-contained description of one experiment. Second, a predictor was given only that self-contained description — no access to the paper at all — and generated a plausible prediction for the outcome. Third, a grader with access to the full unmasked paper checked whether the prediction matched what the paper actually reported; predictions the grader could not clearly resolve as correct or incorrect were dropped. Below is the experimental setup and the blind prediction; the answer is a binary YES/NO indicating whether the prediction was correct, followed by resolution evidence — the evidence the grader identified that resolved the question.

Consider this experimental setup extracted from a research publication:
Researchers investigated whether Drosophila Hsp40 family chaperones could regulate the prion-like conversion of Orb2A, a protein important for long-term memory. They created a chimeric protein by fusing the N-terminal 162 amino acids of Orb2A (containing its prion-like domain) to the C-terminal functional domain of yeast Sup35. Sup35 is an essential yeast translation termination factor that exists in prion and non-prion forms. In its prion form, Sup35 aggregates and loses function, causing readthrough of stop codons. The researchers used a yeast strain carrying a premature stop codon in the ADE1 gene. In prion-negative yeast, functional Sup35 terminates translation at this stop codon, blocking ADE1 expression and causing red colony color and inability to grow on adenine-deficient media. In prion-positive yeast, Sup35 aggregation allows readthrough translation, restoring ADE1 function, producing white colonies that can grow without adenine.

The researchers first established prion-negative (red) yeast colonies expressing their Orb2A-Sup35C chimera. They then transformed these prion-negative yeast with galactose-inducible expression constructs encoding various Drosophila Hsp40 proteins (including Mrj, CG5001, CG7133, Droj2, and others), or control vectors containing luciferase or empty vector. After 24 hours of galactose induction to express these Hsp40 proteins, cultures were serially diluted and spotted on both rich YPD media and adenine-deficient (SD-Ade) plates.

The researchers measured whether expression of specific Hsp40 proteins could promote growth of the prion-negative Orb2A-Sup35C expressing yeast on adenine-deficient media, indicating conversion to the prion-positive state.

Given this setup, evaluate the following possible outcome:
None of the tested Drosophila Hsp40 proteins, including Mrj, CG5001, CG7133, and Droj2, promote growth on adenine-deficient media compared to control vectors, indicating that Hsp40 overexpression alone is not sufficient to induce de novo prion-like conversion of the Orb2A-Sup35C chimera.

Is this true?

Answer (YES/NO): NO